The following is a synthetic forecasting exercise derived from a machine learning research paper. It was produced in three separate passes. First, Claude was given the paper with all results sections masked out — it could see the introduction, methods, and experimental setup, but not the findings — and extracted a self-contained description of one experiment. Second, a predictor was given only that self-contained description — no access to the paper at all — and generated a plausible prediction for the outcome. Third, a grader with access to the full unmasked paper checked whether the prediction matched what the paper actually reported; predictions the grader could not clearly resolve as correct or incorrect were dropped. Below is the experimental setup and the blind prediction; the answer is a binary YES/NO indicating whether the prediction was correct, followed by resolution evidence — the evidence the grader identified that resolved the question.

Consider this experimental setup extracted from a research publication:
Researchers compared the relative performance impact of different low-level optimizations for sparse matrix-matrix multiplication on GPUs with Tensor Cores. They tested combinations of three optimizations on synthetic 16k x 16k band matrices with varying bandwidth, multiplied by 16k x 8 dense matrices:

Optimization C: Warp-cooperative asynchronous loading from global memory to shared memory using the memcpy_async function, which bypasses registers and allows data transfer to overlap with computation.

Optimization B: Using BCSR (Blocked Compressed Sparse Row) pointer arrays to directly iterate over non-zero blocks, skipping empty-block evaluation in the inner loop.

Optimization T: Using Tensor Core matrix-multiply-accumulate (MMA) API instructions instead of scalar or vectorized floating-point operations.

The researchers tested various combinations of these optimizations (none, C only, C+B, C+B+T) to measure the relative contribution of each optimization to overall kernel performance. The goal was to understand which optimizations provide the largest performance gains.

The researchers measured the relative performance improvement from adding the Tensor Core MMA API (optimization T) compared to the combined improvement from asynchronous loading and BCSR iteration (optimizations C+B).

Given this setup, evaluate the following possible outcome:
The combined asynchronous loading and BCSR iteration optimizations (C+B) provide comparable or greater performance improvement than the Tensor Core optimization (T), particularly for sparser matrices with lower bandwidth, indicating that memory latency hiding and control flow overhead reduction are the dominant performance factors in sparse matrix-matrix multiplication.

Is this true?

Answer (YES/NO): NO